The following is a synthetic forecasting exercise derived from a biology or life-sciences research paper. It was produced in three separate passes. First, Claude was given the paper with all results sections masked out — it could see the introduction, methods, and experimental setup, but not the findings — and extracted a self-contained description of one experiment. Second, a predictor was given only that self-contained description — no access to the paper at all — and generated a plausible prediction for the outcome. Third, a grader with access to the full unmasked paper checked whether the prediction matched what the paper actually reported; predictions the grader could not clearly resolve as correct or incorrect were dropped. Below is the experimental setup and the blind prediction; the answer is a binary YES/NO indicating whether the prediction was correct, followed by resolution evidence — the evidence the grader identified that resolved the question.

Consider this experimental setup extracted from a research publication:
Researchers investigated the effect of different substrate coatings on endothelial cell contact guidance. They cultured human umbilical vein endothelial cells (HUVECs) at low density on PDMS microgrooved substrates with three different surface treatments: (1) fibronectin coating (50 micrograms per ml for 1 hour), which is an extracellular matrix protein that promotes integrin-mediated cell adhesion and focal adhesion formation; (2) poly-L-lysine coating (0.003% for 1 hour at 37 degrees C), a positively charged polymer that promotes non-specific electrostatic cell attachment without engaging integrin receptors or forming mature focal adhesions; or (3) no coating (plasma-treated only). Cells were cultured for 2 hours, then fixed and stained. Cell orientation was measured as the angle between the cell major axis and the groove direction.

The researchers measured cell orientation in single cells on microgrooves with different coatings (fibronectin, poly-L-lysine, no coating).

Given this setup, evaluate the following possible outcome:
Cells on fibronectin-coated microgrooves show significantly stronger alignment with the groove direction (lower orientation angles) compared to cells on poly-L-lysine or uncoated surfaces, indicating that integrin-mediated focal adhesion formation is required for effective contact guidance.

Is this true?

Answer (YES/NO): NO